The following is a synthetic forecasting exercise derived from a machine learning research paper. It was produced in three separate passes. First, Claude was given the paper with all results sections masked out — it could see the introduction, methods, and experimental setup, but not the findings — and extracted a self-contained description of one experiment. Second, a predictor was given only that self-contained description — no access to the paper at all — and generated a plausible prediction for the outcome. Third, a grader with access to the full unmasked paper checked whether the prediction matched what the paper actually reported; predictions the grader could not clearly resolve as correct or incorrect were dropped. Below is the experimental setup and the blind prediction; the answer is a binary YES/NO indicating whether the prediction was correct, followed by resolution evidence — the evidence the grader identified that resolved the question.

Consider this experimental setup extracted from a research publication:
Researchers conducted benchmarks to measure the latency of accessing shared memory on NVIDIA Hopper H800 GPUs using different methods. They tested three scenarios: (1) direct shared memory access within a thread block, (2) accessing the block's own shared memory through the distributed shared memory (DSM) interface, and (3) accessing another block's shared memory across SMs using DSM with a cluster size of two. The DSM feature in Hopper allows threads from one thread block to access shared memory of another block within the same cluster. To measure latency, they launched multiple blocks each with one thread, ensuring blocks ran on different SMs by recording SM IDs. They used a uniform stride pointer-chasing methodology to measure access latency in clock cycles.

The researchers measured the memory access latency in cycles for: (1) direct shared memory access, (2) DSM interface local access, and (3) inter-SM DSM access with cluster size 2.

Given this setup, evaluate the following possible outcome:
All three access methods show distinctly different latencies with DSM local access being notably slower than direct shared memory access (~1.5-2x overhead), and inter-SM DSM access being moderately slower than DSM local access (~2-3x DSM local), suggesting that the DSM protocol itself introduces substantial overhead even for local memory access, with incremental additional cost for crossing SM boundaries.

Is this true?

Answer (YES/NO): NO